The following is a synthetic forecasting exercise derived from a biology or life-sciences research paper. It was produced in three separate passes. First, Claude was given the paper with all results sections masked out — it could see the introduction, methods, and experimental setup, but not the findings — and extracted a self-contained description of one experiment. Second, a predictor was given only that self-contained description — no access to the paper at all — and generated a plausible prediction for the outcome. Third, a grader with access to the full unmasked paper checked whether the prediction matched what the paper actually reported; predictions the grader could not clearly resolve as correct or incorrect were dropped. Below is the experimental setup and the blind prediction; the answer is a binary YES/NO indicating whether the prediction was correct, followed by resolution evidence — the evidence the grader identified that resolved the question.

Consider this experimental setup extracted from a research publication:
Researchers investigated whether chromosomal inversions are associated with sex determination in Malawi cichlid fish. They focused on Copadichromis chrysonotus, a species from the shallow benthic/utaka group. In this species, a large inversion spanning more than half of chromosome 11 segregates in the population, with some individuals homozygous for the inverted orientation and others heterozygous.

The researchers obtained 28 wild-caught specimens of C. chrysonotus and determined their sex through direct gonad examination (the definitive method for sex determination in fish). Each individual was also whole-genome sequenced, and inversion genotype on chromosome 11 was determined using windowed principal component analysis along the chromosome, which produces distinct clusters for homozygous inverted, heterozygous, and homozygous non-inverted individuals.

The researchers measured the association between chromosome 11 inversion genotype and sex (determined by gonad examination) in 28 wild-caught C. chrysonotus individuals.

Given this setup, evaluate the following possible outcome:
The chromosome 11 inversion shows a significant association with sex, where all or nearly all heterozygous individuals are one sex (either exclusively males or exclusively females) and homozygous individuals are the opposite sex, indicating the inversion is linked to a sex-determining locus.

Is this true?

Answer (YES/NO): YES